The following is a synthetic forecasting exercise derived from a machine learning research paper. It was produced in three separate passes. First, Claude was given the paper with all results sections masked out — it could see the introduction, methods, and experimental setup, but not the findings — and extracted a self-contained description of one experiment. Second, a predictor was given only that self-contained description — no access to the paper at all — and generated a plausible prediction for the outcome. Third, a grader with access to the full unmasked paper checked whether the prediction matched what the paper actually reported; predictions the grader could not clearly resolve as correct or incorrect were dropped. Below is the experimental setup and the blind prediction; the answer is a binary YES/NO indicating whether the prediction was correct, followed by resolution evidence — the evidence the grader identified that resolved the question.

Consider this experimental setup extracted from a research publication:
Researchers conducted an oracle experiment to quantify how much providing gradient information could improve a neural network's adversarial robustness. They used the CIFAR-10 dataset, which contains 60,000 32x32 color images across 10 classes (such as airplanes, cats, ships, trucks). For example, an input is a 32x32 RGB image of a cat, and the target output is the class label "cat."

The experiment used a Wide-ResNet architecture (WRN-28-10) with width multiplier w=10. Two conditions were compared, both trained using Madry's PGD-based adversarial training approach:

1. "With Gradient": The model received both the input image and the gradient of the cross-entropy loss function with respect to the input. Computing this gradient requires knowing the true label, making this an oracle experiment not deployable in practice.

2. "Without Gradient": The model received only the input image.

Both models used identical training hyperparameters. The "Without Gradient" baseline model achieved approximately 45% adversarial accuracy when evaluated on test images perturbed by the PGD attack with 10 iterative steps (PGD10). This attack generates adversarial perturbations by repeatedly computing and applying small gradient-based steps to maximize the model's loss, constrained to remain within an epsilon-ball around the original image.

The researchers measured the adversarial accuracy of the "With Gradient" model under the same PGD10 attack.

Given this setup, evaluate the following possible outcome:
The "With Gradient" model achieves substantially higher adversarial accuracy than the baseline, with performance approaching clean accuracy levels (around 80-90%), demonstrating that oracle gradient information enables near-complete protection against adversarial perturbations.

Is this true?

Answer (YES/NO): YES